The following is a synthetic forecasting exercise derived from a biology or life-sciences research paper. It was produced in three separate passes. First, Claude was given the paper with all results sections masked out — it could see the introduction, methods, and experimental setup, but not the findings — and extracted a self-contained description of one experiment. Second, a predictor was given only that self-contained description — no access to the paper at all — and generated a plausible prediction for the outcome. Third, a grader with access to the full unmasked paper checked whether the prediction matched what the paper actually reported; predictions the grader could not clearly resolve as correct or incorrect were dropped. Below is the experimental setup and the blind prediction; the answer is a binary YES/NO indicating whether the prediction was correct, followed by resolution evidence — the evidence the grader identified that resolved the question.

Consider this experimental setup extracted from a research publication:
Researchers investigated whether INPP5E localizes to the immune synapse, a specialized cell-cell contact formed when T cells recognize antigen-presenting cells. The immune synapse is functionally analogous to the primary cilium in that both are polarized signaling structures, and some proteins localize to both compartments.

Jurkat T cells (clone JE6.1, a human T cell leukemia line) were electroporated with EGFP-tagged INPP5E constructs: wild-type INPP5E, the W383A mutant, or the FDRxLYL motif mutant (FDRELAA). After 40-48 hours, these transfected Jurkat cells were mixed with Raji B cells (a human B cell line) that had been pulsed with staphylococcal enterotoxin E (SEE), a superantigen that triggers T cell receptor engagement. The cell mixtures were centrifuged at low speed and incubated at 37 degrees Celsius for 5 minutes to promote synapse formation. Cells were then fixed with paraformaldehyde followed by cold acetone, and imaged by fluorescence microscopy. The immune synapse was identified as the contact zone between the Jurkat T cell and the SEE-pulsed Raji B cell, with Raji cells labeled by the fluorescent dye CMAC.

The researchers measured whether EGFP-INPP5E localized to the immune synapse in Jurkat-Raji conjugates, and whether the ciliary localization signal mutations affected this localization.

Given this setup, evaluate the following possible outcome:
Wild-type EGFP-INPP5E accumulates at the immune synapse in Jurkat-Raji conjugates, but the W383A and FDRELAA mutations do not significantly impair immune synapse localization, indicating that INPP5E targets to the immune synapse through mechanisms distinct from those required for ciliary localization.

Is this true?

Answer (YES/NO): YES